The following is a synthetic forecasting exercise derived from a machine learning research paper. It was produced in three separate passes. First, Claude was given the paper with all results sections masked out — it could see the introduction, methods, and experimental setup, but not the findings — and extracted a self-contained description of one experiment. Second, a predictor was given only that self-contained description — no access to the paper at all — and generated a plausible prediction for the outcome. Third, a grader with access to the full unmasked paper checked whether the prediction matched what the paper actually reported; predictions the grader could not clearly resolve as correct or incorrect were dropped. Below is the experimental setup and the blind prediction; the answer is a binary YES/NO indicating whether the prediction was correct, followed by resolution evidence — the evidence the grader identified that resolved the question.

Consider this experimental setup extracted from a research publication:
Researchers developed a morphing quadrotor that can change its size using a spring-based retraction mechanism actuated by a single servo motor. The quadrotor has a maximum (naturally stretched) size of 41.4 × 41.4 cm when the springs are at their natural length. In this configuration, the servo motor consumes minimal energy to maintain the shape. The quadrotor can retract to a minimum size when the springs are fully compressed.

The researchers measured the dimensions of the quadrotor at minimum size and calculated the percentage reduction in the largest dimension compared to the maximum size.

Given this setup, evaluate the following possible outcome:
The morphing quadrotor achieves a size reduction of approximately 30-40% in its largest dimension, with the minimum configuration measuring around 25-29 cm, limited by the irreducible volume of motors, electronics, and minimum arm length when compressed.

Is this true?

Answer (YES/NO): YES